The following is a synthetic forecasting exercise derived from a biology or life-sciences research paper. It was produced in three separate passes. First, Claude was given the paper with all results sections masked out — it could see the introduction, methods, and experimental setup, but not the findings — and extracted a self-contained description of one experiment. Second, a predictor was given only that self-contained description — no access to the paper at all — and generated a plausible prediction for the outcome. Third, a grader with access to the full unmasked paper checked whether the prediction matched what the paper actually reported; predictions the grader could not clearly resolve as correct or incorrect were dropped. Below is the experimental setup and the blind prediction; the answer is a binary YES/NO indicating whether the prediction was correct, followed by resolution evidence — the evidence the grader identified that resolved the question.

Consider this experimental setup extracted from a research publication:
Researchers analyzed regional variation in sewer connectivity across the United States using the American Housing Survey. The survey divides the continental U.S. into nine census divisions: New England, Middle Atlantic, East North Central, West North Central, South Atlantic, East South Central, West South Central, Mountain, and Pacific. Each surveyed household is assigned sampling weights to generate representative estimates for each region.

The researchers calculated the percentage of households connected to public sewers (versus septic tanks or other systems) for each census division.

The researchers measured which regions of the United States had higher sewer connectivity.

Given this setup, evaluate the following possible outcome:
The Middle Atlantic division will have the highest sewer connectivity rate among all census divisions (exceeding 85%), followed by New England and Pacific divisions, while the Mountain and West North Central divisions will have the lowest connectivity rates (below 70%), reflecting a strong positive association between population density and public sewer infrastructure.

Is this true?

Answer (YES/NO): NO